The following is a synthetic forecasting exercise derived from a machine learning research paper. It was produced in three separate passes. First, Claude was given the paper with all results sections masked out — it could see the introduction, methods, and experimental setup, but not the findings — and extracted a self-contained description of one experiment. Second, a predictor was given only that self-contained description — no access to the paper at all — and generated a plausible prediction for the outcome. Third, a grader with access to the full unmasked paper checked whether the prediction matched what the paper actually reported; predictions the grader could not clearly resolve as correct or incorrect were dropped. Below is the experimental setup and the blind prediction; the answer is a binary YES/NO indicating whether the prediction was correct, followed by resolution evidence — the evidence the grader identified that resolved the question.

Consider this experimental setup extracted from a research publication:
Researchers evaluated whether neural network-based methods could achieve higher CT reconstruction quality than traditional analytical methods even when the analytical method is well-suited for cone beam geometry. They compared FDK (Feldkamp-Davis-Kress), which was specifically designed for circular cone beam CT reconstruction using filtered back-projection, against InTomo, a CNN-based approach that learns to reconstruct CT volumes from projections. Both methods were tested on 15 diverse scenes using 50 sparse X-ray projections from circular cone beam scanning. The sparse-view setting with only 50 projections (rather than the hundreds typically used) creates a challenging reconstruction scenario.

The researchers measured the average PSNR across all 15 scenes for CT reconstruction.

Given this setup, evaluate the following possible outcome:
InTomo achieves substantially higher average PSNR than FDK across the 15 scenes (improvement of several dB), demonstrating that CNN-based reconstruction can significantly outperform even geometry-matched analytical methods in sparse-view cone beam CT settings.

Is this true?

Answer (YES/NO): YES